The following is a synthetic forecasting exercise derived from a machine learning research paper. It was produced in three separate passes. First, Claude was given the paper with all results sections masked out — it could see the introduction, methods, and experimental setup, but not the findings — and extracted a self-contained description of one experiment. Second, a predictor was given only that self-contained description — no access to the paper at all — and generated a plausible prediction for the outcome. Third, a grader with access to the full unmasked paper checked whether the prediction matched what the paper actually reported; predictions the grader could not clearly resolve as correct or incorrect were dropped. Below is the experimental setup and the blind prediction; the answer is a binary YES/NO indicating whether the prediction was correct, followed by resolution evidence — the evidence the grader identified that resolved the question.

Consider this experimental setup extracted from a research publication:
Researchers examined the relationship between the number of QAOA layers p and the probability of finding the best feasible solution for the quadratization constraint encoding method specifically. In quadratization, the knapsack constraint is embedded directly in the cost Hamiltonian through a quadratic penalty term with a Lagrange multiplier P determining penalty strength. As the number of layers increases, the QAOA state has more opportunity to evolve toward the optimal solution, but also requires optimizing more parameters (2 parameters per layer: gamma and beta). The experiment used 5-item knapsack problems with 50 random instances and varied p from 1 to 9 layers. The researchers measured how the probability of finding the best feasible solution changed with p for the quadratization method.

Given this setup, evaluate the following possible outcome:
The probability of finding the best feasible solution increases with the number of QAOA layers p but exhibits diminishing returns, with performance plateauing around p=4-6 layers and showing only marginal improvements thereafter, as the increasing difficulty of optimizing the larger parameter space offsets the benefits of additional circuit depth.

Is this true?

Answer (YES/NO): NO